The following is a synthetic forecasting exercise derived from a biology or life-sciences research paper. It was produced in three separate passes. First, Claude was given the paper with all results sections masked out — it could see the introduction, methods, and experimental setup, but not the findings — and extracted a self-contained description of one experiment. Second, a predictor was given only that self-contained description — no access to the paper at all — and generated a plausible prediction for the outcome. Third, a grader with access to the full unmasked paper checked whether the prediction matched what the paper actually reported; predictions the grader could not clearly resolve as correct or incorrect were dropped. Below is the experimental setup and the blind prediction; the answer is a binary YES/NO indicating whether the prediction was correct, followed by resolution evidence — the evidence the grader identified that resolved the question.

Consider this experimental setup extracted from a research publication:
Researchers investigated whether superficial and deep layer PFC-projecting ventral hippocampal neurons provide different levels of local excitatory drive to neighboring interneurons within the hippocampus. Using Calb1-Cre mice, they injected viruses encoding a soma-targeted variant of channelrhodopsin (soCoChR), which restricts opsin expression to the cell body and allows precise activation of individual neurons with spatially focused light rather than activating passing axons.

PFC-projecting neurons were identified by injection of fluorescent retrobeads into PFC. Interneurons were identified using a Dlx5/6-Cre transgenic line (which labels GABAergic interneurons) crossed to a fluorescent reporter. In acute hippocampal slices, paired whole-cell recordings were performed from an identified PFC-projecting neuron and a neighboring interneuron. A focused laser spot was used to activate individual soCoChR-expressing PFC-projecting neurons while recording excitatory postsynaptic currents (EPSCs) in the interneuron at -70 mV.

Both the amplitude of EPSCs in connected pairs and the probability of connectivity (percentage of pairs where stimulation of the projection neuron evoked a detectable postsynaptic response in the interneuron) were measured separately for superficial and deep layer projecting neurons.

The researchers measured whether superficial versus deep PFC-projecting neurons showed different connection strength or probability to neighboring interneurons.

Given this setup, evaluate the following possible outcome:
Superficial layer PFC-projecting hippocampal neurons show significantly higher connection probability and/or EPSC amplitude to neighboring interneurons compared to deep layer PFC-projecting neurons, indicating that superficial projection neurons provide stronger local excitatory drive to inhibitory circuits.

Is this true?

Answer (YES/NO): NO